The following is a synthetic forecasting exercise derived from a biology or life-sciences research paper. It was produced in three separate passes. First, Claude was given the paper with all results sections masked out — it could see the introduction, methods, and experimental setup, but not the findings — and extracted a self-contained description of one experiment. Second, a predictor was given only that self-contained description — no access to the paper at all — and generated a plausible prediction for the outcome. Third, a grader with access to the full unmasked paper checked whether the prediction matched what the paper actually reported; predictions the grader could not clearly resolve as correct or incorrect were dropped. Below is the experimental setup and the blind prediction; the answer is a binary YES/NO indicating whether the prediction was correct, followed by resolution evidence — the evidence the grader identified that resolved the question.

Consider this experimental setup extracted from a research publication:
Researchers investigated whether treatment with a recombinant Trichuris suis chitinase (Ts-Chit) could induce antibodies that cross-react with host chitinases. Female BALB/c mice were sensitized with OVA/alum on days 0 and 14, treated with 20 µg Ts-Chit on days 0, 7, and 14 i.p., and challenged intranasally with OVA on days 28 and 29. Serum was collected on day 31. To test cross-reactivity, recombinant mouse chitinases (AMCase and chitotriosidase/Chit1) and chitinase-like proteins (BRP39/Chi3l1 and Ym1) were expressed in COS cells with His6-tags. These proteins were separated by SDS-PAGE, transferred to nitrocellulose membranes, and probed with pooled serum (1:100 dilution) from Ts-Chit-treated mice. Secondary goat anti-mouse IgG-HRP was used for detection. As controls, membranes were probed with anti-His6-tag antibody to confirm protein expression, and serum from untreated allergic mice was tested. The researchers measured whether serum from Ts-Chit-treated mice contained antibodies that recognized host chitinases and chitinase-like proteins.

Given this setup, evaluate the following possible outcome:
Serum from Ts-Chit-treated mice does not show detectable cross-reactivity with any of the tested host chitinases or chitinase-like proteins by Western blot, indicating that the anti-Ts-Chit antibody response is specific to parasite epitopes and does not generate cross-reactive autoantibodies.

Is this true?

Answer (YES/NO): NO